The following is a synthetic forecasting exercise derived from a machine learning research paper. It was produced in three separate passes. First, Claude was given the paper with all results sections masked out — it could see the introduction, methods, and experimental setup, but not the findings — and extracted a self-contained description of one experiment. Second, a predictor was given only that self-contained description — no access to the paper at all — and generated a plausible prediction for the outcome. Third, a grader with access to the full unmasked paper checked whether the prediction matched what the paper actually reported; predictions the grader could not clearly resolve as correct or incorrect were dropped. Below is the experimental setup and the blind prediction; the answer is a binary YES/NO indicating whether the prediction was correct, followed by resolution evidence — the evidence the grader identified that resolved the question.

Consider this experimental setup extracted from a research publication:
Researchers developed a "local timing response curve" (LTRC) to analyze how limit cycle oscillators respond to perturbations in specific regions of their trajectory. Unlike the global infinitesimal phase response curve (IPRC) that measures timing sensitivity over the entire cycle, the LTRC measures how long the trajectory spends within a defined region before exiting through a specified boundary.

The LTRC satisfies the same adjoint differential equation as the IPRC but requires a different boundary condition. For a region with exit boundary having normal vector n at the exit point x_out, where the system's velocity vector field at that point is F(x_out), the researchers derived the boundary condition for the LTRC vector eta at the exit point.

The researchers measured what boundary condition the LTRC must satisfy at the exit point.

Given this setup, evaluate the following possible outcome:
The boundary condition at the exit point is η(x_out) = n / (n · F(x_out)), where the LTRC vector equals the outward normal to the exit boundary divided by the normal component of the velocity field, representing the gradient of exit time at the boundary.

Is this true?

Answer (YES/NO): NO